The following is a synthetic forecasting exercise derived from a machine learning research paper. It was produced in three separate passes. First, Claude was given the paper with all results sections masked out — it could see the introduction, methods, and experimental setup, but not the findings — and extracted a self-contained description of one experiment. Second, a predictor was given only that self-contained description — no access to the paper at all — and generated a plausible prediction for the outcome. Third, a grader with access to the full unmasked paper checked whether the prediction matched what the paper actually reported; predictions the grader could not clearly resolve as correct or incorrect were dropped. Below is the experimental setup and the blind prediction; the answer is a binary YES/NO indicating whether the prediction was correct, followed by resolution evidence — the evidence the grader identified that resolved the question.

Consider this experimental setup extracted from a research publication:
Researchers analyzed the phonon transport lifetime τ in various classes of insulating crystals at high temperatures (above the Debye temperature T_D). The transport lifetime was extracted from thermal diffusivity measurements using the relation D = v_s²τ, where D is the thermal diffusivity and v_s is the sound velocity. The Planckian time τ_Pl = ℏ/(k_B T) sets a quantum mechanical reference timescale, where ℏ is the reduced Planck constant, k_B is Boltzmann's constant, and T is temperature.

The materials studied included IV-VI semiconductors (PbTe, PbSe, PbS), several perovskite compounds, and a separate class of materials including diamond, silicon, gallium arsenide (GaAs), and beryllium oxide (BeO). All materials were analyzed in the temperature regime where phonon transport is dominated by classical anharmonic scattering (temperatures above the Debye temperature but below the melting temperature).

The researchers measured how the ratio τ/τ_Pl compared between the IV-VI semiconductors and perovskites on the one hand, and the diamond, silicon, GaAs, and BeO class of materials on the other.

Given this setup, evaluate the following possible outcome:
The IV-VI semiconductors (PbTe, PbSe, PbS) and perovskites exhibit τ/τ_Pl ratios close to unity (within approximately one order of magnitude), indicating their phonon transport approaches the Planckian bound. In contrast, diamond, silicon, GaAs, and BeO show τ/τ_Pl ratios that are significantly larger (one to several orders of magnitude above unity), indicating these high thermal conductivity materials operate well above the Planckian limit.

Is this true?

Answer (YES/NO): YES